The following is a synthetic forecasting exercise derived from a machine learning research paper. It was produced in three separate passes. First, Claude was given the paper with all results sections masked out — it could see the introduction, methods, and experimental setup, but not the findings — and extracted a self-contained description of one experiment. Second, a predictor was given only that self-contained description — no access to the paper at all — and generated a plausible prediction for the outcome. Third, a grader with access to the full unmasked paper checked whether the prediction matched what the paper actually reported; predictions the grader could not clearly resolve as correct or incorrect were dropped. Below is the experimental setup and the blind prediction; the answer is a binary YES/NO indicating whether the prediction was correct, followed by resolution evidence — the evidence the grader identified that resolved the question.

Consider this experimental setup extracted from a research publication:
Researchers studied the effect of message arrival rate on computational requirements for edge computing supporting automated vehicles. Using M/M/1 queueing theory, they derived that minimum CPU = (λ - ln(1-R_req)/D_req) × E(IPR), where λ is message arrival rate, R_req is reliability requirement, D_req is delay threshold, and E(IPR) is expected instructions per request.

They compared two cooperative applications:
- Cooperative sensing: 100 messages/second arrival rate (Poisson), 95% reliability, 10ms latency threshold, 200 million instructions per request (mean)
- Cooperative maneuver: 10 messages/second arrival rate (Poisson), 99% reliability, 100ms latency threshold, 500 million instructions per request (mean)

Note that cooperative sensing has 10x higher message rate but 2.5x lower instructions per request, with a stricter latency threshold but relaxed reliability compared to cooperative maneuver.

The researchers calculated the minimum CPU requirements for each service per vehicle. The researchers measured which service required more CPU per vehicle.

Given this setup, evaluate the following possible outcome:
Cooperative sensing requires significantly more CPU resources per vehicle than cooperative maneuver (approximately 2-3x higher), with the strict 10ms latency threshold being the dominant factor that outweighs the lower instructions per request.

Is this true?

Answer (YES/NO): YES